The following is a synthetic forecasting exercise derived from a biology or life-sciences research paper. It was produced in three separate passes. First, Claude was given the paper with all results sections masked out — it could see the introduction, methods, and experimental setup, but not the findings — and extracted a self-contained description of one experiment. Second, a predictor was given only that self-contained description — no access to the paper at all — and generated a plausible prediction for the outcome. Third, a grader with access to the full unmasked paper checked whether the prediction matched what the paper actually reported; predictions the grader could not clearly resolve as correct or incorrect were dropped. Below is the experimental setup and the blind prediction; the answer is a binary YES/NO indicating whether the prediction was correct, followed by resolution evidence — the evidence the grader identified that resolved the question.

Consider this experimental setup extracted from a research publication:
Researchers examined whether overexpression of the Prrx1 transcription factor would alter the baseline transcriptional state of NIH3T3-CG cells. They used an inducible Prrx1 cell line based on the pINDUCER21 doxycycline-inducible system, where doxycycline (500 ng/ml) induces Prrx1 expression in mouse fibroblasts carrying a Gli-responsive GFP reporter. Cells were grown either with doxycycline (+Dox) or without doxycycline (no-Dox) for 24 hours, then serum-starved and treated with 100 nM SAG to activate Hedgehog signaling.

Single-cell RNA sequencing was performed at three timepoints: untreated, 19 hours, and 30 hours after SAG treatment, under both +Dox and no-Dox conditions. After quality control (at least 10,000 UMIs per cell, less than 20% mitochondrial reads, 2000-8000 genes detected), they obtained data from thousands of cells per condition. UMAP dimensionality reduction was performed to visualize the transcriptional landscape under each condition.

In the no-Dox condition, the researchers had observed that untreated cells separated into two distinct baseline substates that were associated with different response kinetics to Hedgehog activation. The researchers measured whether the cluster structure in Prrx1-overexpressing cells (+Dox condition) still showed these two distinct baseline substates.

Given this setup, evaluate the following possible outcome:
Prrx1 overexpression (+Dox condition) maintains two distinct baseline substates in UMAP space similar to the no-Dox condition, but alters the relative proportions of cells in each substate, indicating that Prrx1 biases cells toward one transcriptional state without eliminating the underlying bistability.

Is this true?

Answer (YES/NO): NO